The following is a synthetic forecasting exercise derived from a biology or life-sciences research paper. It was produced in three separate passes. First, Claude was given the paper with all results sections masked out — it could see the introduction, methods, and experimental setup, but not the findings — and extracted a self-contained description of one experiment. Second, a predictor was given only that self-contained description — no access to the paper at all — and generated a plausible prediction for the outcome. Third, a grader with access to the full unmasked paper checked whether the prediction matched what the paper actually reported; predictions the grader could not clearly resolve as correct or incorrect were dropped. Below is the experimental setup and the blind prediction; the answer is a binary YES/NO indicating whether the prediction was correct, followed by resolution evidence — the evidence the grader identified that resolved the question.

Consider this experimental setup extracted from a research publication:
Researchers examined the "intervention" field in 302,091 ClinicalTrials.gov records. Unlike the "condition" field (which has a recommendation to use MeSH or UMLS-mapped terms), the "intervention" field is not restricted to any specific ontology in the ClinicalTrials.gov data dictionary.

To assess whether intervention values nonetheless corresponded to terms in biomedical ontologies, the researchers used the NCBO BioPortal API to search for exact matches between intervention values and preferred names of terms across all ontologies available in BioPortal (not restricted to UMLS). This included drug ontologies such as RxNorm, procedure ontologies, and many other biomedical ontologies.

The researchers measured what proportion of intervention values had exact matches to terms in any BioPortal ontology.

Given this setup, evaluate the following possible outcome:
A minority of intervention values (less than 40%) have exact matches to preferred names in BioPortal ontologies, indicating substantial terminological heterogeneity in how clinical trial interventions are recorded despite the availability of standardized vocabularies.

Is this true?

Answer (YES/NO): NO